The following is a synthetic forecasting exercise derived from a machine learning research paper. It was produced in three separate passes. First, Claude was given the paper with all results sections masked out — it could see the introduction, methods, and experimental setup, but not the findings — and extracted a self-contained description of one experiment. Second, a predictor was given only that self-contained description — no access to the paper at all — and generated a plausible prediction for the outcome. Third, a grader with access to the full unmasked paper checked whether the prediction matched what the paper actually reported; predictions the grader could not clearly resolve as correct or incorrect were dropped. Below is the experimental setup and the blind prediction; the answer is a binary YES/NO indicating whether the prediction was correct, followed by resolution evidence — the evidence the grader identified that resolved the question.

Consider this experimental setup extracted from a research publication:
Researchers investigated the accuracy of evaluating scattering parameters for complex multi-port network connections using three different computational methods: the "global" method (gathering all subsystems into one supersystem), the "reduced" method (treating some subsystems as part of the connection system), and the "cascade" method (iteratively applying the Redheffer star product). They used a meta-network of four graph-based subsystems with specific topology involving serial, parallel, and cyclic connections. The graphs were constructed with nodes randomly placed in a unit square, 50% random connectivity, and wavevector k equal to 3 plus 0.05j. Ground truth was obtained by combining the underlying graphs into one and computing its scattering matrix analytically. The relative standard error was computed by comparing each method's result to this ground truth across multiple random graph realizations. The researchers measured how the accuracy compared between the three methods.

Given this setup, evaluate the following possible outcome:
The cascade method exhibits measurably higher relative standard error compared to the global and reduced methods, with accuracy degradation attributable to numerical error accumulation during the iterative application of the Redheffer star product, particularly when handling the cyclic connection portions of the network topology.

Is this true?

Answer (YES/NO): NO